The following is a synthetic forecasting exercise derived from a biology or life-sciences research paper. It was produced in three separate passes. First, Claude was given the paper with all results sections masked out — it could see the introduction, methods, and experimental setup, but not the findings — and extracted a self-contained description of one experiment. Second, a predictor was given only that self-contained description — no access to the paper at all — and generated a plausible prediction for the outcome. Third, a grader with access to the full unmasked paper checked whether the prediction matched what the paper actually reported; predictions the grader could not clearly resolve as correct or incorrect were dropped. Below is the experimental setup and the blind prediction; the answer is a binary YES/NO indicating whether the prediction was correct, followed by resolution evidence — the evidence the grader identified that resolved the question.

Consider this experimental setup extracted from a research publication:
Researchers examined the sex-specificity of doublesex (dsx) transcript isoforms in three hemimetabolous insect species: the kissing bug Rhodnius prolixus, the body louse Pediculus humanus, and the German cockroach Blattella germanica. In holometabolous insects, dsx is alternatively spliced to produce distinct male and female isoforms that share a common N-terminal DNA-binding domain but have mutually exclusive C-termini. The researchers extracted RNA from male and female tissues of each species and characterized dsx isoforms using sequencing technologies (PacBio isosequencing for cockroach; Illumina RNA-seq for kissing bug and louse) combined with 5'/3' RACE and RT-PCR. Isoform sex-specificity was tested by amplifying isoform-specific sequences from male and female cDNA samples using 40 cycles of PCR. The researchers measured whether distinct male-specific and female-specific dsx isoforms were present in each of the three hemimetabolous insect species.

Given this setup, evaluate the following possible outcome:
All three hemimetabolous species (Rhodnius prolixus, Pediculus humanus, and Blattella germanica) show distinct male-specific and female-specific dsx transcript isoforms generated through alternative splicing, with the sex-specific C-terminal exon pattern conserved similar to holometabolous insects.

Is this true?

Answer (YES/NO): NO